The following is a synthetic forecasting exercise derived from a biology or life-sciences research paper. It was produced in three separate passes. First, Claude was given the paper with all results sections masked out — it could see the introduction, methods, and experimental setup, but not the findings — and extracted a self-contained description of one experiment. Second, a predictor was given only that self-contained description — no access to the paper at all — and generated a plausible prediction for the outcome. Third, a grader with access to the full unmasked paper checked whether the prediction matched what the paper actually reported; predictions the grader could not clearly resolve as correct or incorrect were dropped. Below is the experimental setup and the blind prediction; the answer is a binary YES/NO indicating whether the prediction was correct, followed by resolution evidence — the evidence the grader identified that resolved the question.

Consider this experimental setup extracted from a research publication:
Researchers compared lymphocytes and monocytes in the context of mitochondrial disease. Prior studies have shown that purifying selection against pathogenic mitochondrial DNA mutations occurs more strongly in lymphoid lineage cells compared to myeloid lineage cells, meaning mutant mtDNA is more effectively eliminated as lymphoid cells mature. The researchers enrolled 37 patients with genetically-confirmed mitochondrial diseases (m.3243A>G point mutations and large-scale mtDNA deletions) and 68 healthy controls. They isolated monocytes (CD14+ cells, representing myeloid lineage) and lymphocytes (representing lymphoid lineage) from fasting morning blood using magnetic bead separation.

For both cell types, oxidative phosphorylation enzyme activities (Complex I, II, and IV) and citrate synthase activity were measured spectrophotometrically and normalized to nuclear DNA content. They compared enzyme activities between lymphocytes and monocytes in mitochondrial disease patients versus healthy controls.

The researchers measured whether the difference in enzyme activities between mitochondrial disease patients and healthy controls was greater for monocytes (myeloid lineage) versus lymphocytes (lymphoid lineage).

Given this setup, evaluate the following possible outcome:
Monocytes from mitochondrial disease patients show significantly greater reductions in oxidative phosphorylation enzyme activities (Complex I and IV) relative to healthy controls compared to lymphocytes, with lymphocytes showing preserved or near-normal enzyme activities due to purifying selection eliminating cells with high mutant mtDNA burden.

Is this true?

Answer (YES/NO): NO